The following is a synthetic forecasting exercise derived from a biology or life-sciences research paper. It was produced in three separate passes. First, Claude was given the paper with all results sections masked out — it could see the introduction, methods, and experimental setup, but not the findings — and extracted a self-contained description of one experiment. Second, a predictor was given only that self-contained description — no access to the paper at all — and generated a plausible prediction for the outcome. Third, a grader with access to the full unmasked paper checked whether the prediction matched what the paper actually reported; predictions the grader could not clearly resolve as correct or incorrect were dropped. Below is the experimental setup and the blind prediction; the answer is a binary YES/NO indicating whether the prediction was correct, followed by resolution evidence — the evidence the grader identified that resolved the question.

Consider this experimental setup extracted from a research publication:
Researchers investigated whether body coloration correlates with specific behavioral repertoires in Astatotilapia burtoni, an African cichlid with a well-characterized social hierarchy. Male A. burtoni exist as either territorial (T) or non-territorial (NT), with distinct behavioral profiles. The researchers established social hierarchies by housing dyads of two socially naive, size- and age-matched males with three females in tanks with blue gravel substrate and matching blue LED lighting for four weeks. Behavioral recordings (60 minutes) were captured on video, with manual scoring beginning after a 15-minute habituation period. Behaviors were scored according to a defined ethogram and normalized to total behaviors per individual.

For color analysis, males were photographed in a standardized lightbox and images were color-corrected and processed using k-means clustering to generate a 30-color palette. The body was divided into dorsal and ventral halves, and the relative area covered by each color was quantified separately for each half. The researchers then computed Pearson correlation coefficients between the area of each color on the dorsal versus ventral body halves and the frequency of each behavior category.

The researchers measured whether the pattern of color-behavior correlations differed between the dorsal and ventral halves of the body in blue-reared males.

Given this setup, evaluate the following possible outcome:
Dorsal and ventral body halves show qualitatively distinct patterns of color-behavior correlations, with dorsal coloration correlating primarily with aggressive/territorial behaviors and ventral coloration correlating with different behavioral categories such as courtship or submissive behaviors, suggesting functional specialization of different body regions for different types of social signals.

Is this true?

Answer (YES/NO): NO